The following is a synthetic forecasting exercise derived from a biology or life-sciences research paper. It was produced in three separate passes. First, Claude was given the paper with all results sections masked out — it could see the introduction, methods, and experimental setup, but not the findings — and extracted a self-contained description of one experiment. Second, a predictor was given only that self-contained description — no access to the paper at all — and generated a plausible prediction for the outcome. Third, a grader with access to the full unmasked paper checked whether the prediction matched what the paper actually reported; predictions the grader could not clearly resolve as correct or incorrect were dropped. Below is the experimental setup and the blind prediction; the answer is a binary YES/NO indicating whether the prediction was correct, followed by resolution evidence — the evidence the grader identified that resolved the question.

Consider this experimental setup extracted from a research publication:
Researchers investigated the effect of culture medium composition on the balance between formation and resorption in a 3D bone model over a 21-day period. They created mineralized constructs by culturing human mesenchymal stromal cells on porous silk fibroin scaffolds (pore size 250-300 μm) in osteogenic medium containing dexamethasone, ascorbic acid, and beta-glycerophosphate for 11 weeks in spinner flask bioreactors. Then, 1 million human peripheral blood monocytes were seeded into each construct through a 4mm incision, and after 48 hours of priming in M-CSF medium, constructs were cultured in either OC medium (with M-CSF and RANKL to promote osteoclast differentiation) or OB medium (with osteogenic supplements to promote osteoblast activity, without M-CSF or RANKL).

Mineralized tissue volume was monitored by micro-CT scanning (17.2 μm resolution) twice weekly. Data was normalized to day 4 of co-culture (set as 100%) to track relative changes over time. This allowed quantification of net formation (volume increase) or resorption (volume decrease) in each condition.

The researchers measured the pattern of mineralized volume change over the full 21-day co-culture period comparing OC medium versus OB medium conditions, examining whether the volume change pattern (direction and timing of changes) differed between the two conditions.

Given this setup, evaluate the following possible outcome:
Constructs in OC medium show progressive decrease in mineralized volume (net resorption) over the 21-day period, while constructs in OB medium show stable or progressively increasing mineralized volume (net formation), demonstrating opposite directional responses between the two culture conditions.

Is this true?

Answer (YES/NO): NO